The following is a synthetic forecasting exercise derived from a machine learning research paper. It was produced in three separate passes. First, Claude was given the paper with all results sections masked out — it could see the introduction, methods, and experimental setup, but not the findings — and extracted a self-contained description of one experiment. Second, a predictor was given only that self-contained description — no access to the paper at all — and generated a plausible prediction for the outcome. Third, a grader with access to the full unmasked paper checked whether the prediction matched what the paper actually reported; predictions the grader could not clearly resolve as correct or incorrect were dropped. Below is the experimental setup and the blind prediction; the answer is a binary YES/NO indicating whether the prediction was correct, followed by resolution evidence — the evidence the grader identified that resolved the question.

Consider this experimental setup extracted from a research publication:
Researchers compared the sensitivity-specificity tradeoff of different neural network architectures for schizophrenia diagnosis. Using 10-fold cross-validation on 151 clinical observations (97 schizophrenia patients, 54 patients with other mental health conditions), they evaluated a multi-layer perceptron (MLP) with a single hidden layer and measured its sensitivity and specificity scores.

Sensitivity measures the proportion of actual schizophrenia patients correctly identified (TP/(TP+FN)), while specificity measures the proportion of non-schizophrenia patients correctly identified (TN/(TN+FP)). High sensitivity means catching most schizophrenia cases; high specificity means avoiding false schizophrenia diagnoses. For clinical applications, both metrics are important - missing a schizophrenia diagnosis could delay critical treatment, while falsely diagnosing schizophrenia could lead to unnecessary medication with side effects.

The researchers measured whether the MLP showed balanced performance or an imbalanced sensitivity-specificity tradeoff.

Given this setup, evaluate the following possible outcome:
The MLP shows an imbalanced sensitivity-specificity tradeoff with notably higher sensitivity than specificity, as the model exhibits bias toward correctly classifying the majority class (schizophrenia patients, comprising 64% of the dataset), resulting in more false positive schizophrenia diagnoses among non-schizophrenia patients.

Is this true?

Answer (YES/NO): YES